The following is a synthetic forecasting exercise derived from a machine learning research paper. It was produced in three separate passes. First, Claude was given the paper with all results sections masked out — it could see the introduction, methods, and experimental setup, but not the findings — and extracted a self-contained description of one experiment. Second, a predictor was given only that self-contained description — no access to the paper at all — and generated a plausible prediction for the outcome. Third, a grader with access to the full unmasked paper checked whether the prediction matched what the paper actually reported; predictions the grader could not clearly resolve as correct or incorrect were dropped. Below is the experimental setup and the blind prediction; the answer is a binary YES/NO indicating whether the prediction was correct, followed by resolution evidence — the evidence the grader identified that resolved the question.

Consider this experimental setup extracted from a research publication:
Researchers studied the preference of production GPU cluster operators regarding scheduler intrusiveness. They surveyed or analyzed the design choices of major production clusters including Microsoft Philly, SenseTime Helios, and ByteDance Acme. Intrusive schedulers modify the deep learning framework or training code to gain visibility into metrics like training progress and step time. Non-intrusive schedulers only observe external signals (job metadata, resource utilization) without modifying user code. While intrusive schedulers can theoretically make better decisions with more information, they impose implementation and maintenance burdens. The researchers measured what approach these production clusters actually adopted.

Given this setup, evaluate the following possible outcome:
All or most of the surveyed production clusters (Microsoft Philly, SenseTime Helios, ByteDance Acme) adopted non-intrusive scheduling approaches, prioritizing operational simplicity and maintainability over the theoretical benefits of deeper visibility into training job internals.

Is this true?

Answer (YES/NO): YES